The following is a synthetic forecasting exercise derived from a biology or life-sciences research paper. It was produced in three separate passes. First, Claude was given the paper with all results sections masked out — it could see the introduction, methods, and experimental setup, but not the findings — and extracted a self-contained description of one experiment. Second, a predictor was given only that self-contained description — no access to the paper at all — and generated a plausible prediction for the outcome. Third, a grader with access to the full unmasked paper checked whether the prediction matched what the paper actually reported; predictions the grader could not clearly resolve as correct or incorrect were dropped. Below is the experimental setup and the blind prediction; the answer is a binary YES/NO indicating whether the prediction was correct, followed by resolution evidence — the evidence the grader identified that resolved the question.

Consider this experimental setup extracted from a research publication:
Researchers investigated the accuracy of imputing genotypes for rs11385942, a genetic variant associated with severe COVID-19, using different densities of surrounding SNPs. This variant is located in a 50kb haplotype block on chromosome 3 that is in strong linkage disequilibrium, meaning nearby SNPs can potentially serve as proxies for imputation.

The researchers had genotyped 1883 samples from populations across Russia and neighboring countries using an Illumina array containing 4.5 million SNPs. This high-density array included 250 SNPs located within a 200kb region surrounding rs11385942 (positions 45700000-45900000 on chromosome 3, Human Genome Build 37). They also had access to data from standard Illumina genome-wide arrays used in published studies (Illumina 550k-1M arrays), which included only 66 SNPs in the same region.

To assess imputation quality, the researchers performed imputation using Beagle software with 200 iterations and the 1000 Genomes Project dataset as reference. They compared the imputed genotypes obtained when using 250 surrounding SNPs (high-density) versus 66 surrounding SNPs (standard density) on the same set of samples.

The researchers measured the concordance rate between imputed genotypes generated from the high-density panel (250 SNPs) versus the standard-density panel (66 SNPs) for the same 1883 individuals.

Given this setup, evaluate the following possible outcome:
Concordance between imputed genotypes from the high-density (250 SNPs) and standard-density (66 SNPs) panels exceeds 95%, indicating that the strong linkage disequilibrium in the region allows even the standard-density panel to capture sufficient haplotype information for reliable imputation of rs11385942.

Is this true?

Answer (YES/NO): YES